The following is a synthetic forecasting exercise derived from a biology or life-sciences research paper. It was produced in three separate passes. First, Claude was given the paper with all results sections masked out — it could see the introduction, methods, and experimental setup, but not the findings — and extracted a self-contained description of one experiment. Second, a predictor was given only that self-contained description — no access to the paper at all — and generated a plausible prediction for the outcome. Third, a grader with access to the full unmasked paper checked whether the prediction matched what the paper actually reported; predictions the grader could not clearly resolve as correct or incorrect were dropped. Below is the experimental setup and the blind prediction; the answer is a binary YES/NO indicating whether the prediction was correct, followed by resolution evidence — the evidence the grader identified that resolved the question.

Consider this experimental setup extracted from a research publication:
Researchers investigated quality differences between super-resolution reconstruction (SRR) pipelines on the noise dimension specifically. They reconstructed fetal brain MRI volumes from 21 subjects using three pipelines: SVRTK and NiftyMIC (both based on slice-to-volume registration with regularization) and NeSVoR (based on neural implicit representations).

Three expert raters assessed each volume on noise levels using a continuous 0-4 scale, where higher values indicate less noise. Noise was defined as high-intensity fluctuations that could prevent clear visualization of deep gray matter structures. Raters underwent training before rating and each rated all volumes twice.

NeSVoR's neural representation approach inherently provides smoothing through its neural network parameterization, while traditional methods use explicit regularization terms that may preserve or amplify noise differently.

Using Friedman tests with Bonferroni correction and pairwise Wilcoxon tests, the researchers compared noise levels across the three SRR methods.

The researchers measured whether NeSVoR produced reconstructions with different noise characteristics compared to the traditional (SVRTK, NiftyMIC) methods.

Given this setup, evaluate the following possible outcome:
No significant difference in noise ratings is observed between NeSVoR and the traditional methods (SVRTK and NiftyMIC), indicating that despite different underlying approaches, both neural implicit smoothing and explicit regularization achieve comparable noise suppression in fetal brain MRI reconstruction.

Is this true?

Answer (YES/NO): NO